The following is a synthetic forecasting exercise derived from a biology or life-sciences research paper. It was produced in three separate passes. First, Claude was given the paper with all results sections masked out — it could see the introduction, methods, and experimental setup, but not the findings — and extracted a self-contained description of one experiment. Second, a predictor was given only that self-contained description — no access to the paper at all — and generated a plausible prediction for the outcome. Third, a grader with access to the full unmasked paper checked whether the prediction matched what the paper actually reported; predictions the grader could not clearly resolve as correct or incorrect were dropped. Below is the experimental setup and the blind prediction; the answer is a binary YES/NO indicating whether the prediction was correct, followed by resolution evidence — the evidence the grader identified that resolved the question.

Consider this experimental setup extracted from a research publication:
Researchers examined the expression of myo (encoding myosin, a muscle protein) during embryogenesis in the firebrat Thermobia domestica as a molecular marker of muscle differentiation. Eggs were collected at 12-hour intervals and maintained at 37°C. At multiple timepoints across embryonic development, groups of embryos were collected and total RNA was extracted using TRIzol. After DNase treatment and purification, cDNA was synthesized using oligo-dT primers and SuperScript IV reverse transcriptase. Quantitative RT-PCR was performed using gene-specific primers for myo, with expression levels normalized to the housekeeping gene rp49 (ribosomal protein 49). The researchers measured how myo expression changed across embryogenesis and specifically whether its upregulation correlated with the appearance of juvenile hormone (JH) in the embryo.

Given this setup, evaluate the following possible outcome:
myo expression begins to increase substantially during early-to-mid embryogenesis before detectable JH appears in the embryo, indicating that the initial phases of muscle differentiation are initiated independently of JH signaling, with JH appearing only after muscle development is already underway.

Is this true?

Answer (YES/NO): YES